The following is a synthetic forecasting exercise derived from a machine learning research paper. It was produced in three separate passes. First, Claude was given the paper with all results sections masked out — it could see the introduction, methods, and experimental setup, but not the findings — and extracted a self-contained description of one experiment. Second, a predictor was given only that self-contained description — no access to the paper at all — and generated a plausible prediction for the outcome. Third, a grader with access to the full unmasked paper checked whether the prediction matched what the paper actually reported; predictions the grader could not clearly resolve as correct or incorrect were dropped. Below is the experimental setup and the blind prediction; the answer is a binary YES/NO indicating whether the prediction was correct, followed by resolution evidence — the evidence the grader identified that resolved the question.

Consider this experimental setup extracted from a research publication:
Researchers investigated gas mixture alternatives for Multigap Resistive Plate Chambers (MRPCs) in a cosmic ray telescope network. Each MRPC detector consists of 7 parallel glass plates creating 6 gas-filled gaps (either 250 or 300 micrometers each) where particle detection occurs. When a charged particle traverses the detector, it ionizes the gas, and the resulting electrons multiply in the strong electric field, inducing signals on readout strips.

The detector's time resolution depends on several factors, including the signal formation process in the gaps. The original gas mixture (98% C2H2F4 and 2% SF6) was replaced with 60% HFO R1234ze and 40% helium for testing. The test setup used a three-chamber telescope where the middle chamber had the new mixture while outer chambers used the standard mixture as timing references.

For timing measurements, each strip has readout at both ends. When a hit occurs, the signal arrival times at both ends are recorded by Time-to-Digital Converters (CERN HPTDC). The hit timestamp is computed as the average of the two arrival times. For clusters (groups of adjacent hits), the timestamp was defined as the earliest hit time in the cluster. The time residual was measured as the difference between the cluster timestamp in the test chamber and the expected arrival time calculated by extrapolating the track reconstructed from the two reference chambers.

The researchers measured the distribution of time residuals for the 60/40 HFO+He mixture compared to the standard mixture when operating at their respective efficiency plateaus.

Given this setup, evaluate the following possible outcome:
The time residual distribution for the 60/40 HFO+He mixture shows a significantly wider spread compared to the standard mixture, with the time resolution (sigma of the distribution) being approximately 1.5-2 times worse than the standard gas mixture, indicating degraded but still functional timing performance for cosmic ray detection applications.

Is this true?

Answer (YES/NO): NO